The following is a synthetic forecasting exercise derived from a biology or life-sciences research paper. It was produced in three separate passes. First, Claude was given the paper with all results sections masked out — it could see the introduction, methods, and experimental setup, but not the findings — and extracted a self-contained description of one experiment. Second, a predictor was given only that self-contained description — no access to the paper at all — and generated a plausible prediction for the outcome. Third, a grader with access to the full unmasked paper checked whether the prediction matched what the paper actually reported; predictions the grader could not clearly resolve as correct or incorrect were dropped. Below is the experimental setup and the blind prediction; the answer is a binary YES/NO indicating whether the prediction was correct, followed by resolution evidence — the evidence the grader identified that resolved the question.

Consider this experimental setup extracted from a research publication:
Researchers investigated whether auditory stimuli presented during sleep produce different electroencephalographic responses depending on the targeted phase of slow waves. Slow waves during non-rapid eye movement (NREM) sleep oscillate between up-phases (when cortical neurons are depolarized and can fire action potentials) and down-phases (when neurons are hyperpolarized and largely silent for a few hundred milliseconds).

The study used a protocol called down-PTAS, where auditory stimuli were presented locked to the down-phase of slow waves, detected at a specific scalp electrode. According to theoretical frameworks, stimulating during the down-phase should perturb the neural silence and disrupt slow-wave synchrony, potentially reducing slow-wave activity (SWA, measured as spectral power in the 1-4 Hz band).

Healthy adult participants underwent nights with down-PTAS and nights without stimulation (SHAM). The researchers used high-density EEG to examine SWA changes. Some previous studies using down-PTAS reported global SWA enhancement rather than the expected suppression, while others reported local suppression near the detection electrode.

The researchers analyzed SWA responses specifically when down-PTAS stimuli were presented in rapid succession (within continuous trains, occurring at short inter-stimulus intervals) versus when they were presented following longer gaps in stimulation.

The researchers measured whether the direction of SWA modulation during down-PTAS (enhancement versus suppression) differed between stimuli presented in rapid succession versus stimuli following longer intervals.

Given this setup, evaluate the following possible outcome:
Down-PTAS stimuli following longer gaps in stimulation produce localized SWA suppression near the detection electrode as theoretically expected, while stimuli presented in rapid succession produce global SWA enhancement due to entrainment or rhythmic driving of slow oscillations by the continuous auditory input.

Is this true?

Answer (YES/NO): NO